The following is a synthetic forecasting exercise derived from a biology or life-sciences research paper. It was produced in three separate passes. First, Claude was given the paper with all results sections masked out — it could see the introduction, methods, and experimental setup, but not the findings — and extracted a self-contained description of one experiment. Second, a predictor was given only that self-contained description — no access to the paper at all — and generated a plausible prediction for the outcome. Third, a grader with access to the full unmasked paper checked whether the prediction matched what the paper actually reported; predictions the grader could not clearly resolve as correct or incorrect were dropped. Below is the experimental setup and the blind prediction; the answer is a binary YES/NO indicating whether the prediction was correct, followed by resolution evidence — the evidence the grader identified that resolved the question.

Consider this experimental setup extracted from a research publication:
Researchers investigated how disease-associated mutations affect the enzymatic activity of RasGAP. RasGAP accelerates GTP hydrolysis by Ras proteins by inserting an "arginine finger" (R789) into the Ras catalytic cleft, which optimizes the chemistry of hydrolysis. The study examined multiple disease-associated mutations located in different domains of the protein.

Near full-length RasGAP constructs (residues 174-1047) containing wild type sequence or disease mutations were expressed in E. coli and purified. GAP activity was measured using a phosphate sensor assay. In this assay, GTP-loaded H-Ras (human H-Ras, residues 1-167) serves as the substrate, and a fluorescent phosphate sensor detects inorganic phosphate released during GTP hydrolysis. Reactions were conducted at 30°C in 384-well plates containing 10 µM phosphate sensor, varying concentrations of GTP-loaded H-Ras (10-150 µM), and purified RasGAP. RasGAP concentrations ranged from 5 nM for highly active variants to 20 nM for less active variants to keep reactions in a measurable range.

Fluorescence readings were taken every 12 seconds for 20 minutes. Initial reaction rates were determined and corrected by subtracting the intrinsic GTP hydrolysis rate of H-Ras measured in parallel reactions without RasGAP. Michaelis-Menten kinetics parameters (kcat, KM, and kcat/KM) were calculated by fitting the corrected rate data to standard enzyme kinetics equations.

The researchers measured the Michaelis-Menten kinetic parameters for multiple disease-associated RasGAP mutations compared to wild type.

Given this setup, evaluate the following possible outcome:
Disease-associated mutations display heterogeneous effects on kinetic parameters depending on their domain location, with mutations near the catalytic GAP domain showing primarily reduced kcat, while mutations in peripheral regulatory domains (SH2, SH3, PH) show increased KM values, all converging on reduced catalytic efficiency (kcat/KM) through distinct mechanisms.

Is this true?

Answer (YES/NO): NO